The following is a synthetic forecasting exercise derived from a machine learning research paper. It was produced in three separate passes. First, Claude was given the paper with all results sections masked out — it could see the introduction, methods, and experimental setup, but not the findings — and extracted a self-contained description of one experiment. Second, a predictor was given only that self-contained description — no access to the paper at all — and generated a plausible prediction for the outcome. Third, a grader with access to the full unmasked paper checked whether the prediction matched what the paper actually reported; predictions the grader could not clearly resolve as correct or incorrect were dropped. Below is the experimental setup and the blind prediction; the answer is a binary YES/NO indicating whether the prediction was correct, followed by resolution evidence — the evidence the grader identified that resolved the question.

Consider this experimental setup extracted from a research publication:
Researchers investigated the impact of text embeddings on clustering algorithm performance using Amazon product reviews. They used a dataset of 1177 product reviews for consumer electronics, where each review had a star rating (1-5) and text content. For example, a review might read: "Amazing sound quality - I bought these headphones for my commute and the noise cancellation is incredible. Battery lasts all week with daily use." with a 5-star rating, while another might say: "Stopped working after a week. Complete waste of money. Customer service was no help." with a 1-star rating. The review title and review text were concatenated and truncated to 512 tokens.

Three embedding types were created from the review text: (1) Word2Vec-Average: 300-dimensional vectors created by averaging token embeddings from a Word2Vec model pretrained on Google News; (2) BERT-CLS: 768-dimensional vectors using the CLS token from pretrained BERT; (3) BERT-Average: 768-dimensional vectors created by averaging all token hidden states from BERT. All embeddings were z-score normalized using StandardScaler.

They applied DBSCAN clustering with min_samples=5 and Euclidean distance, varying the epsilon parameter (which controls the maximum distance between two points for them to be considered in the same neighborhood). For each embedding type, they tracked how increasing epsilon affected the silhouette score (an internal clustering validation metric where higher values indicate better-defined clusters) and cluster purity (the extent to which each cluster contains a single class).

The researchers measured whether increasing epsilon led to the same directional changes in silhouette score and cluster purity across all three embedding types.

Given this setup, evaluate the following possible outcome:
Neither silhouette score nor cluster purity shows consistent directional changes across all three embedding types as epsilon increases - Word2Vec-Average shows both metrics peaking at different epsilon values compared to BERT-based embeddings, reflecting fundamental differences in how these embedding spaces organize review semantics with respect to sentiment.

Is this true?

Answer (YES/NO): NO